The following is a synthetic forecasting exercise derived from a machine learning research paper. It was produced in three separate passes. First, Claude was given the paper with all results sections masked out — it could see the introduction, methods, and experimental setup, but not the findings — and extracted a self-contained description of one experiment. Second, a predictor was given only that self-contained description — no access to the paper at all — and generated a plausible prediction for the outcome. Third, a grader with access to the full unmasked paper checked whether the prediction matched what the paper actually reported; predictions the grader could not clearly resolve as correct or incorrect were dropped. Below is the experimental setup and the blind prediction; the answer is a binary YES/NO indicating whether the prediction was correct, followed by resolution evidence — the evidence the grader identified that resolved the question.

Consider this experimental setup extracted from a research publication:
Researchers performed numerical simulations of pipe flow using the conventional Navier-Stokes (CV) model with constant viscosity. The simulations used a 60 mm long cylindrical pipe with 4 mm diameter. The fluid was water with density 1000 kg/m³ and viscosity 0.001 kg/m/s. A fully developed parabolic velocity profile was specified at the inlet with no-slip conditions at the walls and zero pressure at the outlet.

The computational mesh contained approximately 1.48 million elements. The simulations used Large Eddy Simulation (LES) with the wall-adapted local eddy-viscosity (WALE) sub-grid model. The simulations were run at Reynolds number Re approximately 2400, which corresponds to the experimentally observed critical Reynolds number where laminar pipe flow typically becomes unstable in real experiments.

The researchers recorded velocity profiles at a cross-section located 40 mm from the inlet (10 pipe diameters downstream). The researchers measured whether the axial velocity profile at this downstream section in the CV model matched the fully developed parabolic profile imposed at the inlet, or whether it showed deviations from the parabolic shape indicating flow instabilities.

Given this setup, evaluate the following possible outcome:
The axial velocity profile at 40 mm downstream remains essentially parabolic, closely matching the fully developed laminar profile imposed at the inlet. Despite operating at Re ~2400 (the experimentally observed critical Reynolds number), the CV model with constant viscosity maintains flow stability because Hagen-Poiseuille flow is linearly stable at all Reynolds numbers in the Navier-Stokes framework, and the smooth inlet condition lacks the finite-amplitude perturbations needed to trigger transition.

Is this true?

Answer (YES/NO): YES